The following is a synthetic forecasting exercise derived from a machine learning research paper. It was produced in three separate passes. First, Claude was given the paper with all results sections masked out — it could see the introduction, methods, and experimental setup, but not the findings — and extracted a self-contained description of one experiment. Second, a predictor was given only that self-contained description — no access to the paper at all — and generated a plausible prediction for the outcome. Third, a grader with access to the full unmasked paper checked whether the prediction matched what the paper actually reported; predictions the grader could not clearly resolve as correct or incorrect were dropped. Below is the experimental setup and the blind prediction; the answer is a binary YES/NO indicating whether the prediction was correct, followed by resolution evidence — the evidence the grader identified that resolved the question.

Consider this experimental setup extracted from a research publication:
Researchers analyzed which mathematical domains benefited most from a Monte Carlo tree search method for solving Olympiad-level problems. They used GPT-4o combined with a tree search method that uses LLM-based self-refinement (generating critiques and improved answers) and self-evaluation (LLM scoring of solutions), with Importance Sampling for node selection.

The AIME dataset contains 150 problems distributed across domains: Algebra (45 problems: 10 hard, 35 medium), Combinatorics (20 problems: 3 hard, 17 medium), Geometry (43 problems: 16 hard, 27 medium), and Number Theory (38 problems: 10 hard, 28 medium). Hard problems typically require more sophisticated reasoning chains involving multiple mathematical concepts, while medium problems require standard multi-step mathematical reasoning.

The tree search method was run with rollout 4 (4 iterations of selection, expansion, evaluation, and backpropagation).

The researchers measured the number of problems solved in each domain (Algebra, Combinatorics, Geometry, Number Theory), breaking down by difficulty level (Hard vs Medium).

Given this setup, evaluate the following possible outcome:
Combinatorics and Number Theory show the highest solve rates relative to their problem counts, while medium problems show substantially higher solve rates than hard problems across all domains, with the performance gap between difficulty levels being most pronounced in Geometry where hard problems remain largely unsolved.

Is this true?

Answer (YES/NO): NO